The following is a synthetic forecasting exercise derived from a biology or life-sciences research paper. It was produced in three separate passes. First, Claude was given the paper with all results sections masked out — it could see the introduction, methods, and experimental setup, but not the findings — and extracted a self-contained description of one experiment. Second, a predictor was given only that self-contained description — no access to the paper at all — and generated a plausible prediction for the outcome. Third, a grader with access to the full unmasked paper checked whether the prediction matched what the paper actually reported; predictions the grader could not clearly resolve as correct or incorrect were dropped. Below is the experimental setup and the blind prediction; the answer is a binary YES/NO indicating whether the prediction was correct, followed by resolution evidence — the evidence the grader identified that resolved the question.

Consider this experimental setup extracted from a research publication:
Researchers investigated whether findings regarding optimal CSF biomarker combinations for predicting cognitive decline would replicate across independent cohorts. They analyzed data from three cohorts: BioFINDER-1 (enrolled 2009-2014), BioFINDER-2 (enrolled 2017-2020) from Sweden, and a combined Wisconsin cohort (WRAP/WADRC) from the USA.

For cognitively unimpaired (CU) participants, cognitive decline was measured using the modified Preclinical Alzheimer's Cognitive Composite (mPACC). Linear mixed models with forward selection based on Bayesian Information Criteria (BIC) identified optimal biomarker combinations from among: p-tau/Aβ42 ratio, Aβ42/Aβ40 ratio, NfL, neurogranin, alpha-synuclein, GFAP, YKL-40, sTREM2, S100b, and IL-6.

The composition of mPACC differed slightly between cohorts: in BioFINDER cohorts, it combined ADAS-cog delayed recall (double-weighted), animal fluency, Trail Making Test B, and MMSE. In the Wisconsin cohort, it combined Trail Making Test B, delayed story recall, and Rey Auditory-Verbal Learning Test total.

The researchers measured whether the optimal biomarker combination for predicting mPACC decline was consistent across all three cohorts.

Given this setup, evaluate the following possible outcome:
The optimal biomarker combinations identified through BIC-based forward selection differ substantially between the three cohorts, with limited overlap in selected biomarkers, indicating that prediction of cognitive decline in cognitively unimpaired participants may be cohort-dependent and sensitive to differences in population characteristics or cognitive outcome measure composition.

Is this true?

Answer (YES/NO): NO